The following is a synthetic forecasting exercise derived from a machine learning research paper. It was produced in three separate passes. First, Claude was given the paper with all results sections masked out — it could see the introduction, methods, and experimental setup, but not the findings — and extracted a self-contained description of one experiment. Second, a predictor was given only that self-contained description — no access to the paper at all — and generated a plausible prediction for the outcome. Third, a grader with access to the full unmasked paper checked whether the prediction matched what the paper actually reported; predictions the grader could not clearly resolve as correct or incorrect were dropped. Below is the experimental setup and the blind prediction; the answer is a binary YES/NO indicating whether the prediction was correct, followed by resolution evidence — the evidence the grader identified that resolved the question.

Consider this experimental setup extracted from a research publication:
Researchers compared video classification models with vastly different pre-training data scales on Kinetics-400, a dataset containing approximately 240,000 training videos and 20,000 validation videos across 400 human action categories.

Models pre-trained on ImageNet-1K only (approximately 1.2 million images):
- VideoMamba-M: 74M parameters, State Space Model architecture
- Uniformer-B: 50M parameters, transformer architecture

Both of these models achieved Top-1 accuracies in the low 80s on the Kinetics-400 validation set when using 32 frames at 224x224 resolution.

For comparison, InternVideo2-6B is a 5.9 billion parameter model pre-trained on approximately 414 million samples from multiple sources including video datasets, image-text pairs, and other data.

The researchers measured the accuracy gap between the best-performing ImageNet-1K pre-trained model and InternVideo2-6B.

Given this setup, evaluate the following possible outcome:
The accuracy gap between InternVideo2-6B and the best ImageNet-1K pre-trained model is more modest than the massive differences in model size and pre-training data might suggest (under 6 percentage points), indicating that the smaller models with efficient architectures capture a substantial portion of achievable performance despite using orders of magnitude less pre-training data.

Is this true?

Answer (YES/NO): NO